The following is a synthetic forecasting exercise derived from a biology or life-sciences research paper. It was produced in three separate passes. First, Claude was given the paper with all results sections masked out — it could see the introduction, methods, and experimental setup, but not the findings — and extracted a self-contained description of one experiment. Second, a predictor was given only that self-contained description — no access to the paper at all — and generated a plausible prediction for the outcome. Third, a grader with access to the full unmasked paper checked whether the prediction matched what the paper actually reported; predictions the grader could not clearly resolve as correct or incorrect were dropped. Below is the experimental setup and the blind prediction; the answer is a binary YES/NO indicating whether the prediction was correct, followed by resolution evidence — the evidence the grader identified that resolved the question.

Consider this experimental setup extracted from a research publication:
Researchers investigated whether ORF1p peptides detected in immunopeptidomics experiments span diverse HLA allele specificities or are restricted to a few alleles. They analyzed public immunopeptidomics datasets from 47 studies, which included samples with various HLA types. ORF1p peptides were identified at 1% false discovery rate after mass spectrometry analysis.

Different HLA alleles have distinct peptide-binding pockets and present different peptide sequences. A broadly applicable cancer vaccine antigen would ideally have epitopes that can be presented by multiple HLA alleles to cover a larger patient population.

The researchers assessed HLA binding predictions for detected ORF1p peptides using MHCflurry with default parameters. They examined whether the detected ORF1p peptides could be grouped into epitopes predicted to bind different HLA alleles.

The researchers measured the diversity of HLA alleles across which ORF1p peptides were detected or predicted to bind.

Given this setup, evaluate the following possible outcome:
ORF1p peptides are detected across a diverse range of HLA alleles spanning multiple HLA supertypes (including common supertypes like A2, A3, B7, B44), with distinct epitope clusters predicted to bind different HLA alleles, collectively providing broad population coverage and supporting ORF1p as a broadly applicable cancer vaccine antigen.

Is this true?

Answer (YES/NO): YES